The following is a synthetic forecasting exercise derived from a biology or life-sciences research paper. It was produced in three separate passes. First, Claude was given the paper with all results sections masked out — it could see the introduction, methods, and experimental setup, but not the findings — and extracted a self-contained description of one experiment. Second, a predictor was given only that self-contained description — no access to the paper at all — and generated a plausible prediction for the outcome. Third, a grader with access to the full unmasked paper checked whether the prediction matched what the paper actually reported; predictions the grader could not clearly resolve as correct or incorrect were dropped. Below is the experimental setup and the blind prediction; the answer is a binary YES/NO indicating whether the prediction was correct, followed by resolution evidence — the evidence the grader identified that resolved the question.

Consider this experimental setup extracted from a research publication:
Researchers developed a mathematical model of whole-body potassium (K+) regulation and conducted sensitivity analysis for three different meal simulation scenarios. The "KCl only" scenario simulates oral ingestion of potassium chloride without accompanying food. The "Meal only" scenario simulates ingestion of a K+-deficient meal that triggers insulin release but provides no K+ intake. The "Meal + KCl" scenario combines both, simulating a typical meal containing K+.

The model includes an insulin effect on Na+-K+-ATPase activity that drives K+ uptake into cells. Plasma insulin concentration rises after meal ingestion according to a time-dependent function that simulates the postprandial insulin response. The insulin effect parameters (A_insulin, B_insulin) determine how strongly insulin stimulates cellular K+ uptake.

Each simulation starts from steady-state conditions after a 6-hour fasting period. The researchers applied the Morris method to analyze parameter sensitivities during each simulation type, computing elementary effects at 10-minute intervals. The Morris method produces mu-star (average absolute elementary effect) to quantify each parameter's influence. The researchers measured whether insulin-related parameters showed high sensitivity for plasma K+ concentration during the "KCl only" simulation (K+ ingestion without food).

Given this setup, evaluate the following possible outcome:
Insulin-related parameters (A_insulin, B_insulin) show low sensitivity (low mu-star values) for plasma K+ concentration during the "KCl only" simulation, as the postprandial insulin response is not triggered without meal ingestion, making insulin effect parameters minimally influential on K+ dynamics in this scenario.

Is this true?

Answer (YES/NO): YES